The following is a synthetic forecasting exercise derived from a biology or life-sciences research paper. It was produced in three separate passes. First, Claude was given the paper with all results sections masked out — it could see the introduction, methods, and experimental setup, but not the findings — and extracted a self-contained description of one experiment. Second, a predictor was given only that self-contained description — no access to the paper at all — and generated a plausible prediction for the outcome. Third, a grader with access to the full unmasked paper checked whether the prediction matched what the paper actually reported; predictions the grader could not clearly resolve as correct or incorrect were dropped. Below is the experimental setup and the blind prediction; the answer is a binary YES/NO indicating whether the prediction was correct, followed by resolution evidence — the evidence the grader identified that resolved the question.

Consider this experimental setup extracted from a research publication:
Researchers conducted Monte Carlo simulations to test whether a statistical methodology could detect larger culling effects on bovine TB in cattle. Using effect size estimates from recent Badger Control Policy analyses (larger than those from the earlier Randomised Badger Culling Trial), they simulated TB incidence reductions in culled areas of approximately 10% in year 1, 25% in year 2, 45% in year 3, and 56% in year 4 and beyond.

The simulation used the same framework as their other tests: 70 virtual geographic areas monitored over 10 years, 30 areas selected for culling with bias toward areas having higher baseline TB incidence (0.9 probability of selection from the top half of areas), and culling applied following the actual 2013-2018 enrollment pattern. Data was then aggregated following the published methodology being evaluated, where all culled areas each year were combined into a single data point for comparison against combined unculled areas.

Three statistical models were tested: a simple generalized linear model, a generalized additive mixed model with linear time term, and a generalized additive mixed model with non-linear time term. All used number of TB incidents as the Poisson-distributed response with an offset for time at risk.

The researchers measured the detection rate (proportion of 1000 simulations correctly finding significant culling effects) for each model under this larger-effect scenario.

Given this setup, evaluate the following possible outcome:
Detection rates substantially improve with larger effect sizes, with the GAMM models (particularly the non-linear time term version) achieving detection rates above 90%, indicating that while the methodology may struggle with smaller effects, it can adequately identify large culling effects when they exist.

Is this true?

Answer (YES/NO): NO